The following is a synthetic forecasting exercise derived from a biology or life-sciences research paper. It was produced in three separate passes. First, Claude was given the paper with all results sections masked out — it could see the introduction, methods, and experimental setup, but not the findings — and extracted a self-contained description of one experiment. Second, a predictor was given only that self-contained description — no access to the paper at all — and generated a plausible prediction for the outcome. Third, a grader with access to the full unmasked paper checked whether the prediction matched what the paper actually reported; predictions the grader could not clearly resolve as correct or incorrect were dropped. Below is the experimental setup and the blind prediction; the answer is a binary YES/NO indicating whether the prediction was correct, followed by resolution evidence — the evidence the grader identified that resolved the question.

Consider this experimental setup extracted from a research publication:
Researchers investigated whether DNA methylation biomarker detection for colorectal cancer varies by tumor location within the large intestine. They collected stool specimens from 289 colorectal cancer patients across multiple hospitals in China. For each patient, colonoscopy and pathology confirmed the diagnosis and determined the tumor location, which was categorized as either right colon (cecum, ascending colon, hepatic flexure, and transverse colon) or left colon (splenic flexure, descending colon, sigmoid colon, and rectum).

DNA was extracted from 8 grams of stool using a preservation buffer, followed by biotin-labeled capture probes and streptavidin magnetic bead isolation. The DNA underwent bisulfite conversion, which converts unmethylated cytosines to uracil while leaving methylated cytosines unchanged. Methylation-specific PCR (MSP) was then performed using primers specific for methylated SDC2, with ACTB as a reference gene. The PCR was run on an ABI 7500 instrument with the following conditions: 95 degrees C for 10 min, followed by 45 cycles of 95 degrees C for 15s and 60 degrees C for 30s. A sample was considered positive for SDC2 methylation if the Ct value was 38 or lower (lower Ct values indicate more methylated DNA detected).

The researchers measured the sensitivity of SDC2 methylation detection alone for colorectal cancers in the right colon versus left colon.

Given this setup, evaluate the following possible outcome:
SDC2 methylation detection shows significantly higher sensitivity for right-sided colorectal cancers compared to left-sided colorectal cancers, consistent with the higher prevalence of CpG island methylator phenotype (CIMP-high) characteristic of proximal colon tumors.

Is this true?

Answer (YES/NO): YES